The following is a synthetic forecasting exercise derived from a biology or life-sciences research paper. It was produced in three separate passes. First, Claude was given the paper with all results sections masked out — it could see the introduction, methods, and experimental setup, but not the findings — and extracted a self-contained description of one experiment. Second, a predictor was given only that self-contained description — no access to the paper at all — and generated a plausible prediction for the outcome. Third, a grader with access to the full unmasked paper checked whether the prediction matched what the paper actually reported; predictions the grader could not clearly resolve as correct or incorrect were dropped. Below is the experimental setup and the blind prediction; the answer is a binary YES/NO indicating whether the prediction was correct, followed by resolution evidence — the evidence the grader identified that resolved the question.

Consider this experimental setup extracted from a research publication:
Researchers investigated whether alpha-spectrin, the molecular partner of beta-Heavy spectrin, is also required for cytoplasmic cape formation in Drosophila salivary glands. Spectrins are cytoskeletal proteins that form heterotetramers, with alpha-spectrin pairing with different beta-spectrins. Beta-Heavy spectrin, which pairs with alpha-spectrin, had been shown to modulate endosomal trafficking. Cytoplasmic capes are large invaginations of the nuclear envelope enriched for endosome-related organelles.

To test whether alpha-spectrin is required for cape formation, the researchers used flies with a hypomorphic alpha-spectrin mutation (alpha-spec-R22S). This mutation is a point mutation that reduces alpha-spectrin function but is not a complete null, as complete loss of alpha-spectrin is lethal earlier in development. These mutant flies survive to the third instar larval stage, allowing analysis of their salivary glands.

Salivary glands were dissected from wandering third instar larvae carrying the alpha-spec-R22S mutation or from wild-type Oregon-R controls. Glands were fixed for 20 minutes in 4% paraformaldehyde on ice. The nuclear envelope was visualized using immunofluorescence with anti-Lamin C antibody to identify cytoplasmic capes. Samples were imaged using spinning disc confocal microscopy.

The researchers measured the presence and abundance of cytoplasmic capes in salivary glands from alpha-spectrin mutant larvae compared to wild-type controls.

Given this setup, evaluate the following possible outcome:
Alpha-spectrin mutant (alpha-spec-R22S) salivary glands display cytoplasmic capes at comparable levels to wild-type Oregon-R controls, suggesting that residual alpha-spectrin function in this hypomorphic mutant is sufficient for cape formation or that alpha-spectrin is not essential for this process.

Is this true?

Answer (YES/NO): NO